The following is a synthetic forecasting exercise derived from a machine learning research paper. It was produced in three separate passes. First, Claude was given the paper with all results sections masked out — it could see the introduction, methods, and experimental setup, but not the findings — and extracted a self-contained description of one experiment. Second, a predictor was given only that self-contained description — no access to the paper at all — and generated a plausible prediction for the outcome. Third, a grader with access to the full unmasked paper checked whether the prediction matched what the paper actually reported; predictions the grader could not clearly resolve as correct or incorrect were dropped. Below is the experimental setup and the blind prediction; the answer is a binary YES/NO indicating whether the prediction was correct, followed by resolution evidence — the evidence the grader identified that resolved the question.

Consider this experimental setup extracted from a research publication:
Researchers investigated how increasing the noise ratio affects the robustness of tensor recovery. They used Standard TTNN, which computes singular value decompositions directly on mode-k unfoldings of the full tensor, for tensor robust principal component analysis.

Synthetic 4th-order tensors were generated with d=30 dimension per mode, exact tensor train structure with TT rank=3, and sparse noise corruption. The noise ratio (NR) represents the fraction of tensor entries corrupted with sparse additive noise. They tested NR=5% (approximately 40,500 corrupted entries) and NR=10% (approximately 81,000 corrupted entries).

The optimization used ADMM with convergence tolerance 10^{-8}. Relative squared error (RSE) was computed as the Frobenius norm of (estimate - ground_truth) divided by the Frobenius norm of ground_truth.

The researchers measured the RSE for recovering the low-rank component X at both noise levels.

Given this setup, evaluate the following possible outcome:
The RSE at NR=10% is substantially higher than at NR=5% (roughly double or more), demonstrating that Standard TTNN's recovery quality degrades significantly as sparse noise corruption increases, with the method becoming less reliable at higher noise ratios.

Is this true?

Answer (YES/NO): NO